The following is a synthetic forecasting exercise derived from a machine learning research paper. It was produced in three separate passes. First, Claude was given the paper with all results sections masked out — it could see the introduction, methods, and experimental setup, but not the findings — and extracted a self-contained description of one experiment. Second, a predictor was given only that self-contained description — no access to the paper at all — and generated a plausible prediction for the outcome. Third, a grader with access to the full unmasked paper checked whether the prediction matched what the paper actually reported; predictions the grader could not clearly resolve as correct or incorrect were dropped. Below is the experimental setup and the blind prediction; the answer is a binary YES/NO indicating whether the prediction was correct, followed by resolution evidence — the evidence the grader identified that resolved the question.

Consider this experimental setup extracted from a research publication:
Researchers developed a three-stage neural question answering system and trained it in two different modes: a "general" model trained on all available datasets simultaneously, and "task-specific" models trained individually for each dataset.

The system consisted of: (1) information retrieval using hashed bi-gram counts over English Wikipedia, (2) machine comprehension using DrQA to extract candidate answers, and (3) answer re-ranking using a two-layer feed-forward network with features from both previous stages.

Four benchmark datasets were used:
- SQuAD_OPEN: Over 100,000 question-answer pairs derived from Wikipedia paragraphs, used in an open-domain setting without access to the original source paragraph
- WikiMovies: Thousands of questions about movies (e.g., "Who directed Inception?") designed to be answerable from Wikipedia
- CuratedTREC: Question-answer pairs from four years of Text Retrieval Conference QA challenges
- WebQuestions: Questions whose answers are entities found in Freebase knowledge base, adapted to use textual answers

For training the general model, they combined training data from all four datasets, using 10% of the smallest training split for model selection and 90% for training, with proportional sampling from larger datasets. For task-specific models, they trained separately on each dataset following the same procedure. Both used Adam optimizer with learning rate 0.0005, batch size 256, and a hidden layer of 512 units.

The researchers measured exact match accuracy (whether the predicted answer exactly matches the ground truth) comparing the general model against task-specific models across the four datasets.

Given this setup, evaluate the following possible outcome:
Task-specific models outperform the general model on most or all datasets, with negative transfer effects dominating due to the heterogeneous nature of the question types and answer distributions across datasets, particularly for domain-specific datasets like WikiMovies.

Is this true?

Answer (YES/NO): NO